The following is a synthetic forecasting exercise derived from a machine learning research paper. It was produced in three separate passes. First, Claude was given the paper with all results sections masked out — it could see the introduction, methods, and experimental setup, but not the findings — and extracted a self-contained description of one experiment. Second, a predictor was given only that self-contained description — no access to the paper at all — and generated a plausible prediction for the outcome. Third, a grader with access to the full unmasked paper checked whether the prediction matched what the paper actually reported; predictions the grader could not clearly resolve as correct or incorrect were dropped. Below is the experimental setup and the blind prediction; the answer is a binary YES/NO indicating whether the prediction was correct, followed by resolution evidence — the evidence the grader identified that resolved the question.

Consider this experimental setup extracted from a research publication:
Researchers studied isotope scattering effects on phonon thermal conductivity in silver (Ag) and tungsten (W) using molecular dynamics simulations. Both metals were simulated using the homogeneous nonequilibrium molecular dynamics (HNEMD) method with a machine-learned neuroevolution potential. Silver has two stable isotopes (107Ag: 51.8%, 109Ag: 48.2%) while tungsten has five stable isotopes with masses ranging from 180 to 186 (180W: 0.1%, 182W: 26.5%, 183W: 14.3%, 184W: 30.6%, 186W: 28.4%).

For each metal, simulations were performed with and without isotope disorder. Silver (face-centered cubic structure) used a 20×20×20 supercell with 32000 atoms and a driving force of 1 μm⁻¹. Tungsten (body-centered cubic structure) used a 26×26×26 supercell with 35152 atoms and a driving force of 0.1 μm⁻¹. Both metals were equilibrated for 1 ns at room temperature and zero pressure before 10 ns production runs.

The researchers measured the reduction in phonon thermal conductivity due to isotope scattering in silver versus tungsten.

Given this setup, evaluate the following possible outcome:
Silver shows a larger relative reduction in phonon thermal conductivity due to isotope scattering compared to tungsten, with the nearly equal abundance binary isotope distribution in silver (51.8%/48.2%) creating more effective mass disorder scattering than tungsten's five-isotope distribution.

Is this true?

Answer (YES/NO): NO